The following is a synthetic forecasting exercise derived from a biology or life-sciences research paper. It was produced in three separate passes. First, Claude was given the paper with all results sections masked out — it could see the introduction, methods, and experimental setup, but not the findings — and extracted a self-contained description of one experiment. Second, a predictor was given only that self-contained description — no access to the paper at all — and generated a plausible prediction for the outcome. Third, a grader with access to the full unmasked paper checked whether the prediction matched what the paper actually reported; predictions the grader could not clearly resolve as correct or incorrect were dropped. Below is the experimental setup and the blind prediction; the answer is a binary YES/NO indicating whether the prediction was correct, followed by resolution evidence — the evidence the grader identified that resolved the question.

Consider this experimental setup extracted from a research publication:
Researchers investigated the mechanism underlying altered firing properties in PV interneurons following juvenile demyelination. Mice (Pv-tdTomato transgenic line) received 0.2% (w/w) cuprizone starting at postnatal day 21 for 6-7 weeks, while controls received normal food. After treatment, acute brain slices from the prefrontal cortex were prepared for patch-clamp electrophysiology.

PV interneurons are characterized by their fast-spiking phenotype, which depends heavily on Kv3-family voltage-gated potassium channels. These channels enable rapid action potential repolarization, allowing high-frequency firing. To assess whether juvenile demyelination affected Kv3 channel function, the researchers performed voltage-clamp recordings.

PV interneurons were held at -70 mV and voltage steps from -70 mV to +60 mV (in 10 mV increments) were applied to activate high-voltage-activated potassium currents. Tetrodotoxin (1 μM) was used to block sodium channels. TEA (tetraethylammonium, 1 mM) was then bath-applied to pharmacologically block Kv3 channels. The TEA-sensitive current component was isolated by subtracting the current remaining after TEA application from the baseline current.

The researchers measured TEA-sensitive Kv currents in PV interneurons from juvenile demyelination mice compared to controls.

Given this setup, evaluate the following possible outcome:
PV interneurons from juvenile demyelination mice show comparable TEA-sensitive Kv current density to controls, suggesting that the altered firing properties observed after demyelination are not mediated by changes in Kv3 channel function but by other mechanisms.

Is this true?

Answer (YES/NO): NO